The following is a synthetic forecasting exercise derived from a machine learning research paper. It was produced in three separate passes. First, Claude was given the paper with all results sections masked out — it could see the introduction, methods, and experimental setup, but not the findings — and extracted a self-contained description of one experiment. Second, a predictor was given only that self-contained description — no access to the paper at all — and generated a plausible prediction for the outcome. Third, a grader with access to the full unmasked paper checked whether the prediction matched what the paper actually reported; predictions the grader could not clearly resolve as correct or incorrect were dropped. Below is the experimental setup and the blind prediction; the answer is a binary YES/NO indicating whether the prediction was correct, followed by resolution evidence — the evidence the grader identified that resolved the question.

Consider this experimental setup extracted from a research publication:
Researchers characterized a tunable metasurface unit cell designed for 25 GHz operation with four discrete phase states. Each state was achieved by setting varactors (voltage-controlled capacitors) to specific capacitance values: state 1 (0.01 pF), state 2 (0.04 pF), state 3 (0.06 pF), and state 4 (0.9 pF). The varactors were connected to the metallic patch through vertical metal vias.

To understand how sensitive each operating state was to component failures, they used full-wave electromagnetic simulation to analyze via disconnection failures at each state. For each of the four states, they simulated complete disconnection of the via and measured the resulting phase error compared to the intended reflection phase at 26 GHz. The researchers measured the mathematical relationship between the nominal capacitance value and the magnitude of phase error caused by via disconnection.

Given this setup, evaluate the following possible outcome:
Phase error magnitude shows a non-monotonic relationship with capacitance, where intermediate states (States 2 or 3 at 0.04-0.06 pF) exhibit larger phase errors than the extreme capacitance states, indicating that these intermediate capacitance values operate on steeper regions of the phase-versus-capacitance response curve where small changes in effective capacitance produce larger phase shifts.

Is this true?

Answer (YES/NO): NO